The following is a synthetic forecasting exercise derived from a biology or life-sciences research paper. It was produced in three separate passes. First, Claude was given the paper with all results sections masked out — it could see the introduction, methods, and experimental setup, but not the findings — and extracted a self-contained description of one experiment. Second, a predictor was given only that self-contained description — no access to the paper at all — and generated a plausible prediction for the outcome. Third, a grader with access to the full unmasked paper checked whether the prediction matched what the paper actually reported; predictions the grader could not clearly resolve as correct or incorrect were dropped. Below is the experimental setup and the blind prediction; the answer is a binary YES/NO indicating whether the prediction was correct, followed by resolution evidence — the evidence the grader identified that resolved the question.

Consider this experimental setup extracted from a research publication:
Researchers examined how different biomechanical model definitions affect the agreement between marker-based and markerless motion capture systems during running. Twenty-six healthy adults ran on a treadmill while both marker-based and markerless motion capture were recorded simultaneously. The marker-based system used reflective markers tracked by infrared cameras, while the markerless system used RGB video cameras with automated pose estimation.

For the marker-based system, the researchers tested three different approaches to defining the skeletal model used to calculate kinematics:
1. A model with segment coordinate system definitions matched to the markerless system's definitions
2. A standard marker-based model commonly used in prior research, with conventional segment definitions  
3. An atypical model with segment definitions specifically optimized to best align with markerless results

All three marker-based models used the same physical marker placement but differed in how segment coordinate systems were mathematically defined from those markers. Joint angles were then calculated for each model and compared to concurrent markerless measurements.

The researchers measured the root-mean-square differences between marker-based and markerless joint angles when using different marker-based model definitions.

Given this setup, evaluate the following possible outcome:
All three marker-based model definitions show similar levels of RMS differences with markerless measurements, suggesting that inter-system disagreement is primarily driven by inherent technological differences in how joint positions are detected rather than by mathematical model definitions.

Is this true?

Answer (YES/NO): NO